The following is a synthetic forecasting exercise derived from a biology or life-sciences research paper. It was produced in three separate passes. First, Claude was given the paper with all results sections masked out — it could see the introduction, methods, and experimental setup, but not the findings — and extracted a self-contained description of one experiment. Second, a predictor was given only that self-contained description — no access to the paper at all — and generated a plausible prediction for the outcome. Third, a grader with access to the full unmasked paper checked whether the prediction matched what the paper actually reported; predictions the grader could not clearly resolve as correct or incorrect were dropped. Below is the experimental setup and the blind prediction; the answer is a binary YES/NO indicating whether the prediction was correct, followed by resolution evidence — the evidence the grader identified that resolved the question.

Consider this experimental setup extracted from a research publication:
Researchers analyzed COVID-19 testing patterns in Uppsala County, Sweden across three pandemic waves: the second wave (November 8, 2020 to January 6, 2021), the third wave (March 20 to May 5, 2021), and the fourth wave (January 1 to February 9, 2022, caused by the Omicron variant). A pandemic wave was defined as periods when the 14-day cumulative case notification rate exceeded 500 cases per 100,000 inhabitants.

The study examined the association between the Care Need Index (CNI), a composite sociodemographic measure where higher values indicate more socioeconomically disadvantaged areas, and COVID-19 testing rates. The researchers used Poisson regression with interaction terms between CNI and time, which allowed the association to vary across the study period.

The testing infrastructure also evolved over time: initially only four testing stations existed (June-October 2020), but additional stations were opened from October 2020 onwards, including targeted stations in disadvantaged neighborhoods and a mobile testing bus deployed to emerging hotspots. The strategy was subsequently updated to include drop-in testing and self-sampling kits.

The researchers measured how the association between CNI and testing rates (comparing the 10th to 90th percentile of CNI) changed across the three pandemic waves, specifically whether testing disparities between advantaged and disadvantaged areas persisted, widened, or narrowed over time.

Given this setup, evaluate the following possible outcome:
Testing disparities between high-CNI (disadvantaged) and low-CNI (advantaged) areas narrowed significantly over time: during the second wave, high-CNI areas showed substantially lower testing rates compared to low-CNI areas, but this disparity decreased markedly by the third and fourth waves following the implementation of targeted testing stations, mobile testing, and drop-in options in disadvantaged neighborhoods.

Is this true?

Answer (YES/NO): NO